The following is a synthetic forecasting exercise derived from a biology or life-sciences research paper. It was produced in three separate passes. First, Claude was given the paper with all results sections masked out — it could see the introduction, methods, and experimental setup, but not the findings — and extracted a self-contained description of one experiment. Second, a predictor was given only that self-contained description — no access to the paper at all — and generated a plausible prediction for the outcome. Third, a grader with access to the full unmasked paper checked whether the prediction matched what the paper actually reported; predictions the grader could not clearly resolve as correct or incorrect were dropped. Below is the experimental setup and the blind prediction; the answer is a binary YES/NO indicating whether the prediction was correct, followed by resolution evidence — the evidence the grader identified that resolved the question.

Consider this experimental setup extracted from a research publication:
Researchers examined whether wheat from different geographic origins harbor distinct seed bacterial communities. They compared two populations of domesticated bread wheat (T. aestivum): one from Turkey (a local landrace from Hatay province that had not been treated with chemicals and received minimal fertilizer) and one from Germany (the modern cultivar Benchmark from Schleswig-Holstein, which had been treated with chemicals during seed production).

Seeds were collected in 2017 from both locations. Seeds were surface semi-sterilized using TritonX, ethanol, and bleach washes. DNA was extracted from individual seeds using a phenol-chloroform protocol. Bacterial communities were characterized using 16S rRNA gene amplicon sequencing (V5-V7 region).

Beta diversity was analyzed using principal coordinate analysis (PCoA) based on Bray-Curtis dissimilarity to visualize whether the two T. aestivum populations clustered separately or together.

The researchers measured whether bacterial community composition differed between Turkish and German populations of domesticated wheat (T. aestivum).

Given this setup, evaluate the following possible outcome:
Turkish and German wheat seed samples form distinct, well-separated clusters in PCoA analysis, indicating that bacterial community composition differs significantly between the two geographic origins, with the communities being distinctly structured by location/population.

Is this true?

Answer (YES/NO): NO